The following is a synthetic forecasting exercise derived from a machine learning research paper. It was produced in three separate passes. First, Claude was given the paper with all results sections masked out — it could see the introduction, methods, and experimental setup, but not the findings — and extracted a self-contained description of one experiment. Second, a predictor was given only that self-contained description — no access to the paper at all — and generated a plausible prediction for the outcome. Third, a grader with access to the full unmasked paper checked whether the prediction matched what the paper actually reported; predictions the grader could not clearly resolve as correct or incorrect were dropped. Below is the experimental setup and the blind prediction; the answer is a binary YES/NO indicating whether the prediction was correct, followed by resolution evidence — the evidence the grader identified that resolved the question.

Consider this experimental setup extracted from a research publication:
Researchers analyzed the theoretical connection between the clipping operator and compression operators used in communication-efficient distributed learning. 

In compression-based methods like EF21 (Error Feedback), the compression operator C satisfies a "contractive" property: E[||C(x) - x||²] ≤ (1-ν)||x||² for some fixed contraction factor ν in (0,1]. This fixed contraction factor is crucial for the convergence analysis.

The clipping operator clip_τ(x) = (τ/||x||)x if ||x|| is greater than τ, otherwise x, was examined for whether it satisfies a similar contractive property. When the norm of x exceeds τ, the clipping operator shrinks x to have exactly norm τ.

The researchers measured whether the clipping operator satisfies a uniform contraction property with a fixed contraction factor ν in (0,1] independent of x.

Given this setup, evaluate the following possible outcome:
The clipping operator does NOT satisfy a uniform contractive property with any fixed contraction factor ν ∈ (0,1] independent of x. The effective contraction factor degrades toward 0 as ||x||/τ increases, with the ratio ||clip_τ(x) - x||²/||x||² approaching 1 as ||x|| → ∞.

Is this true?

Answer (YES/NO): YES